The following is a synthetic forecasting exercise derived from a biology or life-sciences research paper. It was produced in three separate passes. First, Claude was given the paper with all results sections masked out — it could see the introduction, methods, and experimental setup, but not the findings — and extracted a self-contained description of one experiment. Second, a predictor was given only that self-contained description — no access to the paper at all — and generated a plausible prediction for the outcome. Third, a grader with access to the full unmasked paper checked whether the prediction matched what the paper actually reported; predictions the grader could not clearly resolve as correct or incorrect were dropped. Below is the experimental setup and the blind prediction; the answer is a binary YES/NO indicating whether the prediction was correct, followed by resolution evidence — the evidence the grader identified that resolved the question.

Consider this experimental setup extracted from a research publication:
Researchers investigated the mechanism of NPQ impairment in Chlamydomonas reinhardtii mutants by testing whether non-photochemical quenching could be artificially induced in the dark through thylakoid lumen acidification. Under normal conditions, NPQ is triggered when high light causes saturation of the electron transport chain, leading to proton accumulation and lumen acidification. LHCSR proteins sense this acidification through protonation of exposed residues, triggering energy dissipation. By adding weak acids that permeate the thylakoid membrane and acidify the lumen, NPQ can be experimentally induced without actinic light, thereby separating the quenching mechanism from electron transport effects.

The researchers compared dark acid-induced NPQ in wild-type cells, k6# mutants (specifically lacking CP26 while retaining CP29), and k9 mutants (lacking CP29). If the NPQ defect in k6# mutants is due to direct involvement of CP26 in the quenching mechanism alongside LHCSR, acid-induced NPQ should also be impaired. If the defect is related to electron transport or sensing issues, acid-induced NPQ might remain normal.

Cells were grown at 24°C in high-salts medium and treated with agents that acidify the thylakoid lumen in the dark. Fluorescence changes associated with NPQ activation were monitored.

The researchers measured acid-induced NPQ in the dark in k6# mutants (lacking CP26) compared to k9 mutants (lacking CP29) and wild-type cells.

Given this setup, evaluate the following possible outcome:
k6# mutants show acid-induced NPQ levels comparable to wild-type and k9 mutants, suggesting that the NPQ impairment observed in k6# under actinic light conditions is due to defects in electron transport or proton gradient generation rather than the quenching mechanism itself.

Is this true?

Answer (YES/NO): NO